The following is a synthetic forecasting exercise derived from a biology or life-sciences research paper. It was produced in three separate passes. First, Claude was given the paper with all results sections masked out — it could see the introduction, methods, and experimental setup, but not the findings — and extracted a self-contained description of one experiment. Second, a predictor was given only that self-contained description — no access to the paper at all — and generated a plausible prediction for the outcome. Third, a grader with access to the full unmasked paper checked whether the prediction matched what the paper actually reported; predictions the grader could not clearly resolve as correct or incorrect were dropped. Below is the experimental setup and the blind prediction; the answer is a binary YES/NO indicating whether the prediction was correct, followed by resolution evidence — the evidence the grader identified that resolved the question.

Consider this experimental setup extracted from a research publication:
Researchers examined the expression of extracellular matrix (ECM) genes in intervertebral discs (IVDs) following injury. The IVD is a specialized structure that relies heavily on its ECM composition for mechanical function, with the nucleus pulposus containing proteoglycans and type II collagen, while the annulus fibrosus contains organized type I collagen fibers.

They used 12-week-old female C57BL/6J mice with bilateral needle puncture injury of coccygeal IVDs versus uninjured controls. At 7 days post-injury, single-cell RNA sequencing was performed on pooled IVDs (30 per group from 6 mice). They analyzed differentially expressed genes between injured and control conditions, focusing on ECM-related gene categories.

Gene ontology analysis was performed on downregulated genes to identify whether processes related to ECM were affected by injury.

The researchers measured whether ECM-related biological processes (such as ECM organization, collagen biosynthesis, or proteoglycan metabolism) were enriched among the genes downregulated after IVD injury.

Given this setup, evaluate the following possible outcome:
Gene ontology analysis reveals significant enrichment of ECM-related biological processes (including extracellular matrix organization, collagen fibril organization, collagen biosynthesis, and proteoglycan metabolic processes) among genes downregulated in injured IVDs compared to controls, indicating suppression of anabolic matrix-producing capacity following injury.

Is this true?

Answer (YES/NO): YES